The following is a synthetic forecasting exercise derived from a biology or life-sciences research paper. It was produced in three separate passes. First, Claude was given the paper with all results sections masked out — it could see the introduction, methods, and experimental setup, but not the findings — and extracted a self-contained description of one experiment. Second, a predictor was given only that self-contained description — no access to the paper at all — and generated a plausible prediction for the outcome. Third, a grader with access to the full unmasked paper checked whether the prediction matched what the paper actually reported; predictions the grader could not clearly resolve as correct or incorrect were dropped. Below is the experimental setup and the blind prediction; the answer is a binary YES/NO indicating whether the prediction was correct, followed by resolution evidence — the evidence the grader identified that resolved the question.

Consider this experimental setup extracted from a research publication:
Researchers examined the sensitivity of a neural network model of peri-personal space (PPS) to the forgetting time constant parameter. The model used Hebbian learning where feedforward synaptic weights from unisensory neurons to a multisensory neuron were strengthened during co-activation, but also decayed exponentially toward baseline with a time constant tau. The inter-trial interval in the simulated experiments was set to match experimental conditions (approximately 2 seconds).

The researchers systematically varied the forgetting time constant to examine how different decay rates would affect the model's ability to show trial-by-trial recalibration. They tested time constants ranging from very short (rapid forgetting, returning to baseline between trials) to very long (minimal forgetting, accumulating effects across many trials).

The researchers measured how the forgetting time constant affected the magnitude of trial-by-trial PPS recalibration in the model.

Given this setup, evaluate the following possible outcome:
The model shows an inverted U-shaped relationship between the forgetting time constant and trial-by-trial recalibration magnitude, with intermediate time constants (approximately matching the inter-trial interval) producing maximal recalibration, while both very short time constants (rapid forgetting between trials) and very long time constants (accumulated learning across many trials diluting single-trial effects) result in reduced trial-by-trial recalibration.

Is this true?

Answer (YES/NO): NO